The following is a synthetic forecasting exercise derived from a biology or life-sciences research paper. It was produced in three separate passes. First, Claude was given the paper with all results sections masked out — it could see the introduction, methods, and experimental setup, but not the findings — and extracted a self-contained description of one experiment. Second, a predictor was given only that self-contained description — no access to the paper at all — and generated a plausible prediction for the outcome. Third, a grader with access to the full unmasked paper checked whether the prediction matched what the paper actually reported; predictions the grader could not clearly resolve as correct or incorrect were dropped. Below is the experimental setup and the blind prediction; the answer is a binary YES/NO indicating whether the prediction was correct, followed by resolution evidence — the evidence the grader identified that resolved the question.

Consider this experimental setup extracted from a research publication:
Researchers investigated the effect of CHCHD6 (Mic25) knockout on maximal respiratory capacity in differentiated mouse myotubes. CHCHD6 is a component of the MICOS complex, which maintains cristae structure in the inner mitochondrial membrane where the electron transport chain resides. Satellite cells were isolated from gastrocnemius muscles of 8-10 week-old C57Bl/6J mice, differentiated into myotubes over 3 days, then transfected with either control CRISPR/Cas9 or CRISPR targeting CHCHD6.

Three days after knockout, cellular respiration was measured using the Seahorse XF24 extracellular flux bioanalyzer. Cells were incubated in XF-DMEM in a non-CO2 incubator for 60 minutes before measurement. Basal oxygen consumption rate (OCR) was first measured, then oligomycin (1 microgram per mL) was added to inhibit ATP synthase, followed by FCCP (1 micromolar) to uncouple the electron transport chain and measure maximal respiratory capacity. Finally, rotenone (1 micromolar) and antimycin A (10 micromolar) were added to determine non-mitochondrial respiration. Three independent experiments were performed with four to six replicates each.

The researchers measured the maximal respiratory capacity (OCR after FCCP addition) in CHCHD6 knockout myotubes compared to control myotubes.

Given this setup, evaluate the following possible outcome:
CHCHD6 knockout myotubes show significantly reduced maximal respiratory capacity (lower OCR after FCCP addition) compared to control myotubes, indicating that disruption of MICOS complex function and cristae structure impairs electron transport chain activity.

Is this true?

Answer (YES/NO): YES